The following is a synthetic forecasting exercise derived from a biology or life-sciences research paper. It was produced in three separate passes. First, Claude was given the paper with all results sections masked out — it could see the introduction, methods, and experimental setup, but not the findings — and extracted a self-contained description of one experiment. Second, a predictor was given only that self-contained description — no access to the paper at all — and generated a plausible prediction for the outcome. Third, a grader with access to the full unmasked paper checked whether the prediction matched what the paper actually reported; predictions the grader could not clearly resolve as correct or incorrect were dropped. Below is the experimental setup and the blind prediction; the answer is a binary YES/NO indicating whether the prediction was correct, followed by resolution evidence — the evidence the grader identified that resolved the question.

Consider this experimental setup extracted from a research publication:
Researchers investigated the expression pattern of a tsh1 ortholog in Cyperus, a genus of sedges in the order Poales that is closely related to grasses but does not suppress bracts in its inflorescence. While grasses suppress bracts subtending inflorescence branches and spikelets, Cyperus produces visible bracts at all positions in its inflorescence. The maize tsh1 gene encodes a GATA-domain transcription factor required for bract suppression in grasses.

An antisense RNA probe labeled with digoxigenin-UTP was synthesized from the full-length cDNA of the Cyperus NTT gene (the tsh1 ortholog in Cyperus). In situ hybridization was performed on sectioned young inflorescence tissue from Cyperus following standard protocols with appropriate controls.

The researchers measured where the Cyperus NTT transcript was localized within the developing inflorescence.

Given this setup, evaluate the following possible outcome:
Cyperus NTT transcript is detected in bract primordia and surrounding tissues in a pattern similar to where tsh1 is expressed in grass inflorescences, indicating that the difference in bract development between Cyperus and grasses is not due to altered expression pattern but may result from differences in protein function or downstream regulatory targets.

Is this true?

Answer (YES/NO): NO